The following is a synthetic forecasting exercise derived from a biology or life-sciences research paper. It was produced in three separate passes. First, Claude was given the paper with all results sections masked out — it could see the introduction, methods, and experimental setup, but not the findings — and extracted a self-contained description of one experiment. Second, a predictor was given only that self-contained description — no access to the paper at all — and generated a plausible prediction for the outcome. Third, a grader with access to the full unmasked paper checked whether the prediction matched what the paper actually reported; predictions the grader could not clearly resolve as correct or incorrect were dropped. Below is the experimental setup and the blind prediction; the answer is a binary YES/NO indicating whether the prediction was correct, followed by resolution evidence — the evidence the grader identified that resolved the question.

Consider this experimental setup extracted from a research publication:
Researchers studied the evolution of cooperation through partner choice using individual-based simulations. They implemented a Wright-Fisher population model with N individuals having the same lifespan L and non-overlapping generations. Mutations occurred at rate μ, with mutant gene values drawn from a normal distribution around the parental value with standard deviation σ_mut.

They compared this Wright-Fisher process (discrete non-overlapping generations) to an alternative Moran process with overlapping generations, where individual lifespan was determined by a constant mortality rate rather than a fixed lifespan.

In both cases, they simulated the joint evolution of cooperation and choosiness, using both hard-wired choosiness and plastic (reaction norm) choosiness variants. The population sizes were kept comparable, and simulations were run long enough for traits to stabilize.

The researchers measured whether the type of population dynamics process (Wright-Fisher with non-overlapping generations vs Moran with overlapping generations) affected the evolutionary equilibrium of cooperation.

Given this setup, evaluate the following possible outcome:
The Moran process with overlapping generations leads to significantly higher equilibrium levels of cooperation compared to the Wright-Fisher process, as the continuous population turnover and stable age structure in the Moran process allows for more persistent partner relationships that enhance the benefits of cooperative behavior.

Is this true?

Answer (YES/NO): NO